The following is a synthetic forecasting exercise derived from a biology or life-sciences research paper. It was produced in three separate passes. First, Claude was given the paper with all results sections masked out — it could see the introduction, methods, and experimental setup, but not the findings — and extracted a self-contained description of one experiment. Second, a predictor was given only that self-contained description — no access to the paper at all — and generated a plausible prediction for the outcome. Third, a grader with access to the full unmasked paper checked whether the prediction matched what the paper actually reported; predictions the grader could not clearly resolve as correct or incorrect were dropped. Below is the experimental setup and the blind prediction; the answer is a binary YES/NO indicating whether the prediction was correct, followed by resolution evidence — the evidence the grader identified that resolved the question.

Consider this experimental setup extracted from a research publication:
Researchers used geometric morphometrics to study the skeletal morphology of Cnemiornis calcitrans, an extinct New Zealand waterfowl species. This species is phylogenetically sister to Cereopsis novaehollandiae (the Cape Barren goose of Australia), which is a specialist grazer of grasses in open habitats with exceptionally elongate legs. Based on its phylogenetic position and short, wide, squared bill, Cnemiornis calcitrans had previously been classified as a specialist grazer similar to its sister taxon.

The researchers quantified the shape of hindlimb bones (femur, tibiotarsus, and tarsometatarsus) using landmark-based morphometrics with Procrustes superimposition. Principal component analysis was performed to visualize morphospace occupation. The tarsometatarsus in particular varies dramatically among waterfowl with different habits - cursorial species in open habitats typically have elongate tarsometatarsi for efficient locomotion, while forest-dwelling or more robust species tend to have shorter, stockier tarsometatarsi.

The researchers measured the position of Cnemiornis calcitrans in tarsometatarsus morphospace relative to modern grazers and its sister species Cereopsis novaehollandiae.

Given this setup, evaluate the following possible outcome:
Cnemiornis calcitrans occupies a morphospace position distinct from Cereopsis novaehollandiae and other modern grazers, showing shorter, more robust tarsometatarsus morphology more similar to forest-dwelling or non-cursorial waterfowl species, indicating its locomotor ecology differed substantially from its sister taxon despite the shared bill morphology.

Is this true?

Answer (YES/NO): YES